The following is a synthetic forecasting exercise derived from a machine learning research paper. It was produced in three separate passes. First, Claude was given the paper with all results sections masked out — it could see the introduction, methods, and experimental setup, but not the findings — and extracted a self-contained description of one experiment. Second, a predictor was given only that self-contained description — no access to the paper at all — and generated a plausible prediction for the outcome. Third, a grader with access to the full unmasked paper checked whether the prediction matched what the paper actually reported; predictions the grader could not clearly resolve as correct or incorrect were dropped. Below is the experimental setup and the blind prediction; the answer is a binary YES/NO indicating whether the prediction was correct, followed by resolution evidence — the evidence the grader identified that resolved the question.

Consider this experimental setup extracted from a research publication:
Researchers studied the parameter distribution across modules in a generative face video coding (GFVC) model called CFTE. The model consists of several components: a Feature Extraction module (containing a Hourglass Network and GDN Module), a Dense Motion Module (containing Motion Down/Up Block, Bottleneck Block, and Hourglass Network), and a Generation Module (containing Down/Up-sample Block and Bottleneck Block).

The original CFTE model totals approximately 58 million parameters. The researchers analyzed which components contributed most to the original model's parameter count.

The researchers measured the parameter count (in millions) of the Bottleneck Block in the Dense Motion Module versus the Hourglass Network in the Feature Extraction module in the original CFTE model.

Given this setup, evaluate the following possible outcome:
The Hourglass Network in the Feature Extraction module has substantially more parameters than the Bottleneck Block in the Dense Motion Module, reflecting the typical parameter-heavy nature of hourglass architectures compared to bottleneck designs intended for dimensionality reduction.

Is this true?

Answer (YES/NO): NO